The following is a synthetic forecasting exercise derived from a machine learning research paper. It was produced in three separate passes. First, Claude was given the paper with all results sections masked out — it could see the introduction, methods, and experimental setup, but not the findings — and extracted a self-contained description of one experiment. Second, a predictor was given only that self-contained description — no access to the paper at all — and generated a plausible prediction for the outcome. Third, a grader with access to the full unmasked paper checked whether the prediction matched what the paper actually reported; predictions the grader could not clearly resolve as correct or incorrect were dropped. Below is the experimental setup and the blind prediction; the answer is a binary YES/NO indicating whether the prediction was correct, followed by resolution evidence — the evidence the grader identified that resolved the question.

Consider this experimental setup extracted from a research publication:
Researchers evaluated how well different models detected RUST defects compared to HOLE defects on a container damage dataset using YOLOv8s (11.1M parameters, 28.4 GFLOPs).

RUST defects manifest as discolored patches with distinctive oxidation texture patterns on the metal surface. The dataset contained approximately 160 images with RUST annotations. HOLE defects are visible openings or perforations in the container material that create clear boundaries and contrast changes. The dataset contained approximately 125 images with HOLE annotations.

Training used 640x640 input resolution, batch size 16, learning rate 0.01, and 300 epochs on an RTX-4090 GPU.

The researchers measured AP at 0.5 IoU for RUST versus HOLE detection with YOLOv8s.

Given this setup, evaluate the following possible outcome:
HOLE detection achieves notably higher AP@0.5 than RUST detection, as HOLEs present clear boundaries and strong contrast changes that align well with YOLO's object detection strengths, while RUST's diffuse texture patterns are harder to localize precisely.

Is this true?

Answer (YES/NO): YES